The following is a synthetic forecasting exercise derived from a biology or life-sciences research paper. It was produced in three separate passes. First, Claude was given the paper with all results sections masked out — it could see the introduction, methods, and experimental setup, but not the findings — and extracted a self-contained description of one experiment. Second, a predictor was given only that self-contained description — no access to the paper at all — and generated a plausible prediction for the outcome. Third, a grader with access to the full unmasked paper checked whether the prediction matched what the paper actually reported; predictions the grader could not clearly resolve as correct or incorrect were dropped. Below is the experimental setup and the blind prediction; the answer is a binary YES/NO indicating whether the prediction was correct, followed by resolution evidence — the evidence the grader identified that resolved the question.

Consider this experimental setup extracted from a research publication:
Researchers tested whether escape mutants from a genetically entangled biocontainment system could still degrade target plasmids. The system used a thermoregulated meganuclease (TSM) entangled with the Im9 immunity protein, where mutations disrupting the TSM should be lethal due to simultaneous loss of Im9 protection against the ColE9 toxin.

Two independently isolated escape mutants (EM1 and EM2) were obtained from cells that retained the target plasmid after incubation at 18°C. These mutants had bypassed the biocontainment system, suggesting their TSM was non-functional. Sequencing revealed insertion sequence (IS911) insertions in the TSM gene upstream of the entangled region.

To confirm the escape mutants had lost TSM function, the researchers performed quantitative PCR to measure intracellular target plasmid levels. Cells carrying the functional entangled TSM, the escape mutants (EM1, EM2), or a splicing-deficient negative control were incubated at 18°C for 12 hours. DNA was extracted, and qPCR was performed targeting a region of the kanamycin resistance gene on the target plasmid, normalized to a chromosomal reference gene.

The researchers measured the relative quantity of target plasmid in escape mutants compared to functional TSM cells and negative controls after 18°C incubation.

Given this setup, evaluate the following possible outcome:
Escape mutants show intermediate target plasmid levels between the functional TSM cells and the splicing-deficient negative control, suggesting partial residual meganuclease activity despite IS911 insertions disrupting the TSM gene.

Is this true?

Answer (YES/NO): NO